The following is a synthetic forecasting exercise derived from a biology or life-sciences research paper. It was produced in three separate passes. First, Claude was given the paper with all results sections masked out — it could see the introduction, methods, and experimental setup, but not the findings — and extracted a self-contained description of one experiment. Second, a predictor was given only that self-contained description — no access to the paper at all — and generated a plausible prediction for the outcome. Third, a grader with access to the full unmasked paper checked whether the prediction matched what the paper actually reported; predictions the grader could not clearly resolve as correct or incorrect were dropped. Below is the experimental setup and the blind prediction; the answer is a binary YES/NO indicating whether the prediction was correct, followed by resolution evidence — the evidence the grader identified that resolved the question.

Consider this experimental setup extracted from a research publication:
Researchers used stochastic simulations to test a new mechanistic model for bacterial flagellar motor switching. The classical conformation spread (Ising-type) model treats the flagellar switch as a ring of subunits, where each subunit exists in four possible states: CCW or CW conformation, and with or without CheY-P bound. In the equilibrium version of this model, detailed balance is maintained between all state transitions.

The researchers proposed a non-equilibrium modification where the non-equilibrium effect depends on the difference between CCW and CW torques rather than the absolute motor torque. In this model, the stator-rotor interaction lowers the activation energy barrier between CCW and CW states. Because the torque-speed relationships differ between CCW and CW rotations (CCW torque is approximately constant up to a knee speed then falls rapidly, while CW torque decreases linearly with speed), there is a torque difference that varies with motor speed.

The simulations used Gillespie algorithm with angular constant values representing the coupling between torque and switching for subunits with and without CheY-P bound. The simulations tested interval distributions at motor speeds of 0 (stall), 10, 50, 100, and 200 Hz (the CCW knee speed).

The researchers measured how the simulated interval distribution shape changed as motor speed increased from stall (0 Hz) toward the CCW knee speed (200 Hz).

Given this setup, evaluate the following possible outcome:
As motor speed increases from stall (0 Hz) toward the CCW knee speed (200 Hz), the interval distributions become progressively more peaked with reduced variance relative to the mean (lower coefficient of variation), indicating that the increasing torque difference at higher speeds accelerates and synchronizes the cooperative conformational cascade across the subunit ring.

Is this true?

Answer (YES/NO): YES